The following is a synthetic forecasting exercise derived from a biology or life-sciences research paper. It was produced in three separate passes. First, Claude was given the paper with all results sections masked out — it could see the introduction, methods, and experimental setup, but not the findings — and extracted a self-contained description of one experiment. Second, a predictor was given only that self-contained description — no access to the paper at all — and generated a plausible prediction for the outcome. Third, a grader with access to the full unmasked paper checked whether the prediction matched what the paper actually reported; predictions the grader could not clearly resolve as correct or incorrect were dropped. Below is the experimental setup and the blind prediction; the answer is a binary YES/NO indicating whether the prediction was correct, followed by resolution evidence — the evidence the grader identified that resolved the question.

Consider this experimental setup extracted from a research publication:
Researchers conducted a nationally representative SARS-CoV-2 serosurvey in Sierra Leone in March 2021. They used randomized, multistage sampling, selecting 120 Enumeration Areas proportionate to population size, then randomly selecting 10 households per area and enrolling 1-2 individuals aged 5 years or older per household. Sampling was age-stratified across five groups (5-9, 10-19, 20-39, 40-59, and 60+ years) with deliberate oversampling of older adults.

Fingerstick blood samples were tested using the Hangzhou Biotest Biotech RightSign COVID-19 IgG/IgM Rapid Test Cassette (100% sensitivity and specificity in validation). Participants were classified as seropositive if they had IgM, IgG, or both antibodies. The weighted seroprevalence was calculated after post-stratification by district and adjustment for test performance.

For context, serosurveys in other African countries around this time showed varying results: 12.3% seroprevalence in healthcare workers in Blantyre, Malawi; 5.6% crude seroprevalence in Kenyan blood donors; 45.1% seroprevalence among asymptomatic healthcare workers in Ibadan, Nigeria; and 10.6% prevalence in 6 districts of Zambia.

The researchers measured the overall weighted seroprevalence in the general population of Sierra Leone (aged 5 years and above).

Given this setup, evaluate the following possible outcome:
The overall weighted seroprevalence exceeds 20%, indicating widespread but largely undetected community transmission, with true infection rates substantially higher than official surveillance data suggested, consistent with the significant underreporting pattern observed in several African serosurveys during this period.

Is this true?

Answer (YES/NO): NO